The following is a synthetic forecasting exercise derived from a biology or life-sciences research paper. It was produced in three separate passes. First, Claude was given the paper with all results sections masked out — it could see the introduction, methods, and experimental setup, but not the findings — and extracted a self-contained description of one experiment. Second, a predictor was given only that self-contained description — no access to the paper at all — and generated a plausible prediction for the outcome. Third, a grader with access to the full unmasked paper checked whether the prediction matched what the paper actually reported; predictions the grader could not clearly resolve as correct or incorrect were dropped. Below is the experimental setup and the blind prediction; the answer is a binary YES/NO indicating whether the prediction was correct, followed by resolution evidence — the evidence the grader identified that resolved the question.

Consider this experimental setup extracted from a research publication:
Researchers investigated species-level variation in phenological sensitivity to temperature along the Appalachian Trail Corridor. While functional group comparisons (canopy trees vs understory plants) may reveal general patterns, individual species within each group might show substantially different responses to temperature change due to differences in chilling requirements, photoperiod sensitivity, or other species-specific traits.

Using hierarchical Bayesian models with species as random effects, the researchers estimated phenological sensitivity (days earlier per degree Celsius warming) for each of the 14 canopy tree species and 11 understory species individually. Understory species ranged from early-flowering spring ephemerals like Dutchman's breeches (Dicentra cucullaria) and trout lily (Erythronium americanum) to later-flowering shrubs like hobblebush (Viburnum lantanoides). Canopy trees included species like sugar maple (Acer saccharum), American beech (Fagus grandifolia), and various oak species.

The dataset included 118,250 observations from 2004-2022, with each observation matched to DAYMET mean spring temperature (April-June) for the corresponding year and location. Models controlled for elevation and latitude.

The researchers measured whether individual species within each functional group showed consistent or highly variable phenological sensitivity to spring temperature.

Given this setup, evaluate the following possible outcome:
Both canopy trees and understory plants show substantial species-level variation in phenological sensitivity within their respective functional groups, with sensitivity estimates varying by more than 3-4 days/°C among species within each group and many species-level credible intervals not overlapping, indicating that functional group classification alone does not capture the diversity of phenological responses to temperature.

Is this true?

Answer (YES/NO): NO